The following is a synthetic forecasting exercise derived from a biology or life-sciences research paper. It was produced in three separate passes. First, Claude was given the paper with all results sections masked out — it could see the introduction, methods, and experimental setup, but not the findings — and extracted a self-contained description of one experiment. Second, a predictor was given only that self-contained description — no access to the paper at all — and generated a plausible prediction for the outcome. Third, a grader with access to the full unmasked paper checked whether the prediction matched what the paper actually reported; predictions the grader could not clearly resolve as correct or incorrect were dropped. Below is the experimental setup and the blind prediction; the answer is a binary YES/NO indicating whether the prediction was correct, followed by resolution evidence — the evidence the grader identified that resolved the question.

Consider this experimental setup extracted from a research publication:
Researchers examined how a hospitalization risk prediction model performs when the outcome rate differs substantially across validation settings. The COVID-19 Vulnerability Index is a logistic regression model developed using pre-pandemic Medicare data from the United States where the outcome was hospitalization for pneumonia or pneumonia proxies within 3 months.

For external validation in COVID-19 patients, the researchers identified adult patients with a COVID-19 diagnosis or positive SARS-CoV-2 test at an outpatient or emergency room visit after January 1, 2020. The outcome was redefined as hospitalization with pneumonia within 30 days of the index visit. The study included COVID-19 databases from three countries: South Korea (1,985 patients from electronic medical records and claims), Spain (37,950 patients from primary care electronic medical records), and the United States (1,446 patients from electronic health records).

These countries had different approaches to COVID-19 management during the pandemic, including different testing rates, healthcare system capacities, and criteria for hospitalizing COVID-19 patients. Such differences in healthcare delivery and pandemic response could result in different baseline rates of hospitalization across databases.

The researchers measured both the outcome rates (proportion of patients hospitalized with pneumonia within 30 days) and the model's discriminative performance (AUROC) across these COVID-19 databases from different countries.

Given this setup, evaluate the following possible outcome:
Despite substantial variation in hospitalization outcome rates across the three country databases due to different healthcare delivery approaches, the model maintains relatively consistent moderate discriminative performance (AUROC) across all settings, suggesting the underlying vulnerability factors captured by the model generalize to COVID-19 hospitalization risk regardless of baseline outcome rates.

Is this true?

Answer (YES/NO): NO